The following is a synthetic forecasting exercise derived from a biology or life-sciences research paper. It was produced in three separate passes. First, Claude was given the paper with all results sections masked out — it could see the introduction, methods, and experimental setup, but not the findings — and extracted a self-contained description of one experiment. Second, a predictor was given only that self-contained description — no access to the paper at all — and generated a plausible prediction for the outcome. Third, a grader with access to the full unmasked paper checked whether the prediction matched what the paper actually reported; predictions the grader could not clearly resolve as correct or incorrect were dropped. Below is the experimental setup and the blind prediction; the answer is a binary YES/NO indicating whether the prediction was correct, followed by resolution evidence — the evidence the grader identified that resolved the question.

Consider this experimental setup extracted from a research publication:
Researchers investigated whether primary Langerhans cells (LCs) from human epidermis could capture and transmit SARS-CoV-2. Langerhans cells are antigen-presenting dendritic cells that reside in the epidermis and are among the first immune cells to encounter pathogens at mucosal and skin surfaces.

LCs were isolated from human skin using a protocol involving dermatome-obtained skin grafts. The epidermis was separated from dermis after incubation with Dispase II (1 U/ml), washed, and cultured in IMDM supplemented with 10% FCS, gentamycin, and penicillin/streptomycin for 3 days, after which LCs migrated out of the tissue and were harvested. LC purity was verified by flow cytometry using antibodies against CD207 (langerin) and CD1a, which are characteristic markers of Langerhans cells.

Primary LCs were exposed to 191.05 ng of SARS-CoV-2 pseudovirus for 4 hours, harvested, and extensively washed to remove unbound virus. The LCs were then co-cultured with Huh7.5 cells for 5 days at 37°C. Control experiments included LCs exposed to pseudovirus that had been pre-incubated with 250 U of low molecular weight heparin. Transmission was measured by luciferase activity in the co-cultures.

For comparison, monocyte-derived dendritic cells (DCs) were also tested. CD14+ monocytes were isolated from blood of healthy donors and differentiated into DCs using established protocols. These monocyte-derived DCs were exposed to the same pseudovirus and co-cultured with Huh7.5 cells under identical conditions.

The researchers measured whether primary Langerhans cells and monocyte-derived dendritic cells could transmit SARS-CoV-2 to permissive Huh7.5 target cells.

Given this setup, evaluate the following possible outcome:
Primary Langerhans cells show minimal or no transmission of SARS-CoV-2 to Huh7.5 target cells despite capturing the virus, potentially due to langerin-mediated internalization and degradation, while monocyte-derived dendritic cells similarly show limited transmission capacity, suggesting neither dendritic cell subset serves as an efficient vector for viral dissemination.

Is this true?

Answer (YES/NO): NO